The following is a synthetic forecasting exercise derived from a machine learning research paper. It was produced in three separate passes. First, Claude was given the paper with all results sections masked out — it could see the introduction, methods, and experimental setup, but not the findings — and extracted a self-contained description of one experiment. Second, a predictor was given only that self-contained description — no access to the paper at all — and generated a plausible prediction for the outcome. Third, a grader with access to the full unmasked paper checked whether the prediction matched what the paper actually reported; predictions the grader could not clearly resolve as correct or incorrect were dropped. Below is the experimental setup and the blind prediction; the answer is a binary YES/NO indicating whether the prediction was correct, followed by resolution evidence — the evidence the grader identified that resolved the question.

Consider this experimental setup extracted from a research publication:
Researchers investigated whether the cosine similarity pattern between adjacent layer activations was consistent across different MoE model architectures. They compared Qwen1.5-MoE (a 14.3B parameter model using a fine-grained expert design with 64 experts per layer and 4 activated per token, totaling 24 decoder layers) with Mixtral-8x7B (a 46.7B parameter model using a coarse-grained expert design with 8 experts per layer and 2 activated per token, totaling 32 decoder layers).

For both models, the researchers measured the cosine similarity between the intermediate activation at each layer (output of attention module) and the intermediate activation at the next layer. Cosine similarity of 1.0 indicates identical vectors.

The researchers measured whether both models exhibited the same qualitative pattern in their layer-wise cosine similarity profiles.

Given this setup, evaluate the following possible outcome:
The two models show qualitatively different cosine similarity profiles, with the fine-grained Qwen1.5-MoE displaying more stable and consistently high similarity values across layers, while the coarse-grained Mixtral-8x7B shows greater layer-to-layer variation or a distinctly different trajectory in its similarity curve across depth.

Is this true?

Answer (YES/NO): NO